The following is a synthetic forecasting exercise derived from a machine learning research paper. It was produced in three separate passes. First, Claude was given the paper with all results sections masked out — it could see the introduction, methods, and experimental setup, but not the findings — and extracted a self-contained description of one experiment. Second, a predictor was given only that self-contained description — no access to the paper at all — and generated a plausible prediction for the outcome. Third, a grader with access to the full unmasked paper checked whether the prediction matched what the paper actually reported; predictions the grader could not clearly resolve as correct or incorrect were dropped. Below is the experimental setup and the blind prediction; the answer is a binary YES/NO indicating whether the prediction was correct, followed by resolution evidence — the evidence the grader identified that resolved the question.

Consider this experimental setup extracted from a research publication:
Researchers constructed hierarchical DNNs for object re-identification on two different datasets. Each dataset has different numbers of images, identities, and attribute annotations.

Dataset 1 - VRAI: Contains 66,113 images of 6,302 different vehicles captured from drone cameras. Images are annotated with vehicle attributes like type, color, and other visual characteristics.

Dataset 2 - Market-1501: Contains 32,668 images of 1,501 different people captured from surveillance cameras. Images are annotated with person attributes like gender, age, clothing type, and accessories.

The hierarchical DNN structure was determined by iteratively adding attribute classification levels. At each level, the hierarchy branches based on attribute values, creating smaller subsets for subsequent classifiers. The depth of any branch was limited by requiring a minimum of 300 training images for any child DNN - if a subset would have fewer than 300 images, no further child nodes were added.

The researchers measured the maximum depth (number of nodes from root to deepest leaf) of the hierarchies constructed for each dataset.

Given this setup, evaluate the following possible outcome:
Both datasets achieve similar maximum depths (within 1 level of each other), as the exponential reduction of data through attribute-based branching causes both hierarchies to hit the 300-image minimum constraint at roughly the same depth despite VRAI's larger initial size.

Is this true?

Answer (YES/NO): YES